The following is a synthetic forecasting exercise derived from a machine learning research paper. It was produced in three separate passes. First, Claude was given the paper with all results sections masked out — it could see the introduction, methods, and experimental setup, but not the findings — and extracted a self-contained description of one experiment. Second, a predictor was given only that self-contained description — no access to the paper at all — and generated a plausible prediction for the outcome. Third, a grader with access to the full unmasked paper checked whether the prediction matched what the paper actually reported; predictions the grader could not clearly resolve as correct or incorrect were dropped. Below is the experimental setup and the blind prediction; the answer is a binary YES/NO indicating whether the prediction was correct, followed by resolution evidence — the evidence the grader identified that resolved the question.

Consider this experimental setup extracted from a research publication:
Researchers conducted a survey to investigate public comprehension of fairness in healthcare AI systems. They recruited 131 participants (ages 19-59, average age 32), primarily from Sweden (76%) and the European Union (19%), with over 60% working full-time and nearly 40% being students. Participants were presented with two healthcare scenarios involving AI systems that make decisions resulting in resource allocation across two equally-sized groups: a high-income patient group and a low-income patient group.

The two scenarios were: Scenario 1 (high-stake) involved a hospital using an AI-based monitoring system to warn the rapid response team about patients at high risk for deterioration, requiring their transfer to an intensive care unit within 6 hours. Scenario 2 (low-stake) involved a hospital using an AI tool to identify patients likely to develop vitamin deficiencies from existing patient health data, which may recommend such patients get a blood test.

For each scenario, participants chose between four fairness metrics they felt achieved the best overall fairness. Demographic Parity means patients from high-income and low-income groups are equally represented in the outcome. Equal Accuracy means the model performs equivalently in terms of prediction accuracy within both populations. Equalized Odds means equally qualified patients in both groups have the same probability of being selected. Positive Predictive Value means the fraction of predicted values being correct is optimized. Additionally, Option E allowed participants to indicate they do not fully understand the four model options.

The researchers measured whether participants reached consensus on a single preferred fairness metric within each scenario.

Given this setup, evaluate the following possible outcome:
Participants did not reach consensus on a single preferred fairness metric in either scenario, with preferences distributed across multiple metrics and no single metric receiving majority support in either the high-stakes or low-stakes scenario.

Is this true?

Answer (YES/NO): YES